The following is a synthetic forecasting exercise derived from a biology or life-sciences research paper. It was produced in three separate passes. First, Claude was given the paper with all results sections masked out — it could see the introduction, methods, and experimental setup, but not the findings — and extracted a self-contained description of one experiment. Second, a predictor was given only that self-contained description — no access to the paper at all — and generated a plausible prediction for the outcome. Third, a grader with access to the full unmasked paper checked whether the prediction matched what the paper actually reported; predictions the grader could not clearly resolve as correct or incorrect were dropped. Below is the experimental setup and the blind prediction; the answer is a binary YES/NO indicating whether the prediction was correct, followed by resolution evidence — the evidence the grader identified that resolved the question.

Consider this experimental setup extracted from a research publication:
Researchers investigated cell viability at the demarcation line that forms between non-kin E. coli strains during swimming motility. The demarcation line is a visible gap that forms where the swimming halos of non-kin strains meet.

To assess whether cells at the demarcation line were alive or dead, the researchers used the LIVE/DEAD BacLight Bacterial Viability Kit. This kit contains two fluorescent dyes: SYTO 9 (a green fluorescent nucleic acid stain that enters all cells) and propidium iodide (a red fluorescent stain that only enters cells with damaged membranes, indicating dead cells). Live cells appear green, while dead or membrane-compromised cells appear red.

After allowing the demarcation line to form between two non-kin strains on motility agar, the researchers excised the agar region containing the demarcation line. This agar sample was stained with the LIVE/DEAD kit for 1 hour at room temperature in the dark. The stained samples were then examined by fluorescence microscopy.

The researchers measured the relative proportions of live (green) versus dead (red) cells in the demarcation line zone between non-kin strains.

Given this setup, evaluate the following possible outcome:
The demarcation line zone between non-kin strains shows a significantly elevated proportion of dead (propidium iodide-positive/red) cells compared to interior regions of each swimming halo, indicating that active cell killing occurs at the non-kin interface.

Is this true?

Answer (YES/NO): YES